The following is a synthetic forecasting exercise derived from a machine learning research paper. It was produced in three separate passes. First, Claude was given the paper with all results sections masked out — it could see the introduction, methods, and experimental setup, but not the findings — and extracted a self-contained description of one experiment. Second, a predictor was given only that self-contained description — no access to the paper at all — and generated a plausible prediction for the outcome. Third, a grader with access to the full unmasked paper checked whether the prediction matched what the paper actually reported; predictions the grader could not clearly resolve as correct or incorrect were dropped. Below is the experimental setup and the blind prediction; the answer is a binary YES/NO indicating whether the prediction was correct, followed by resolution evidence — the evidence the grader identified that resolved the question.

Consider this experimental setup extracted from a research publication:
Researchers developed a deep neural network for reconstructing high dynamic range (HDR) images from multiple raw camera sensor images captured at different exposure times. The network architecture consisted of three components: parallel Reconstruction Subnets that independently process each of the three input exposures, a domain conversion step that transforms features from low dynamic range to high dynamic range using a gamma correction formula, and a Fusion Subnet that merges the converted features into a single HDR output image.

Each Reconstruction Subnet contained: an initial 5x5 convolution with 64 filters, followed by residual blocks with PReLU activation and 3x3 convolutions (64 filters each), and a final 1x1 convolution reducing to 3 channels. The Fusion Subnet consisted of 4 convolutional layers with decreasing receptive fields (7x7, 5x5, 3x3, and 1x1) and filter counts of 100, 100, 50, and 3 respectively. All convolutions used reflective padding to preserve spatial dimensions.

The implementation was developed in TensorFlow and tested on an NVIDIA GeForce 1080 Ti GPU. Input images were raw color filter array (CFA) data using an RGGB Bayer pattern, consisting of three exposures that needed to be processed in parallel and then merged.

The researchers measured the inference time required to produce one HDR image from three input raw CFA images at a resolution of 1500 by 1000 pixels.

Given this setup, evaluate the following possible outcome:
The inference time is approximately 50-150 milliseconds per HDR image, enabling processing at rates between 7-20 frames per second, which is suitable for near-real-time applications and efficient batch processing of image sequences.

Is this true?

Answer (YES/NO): NO